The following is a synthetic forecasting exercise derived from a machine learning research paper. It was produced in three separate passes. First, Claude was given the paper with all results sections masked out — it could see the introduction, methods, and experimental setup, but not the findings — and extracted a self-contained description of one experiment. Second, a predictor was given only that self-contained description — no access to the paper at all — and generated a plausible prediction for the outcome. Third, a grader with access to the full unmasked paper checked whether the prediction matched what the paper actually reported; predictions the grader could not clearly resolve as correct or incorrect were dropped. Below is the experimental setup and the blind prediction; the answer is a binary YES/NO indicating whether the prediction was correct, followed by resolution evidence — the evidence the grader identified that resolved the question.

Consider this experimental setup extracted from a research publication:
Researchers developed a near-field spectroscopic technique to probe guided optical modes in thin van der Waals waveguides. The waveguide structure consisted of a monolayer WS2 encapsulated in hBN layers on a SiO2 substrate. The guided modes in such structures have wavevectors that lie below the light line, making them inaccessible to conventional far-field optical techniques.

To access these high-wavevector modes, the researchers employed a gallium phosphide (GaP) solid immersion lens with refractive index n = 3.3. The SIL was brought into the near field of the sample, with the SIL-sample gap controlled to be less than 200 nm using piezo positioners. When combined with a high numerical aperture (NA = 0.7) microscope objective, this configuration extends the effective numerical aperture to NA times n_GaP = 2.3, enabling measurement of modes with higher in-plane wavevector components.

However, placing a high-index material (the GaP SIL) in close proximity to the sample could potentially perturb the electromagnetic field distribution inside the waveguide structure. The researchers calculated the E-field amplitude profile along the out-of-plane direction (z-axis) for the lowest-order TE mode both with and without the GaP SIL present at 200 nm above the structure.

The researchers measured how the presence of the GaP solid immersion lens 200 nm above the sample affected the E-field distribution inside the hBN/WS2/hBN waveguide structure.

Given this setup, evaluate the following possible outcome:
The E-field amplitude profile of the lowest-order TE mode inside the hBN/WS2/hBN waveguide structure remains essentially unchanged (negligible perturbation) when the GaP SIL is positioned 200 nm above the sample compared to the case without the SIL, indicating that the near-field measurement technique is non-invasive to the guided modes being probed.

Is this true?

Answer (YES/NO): YES